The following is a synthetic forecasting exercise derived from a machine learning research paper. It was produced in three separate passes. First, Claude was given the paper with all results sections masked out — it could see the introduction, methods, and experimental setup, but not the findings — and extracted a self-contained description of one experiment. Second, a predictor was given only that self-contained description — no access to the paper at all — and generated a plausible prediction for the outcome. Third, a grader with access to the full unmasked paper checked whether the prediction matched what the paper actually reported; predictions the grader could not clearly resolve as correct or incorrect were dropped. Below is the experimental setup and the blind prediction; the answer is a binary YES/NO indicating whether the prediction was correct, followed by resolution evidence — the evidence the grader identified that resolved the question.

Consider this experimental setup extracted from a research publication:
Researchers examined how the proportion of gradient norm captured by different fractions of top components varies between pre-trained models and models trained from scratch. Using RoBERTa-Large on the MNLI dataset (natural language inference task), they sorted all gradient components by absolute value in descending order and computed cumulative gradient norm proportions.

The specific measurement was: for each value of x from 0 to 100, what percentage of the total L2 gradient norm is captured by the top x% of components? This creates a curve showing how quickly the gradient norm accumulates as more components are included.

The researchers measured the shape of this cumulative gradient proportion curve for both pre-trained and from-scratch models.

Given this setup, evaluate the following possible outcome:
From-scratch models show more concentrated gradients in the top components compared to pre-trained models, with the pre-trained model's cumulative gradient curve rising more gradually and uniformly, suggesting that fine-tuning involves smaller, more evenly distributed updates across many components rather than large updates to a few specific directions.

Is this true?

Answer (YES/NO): NO